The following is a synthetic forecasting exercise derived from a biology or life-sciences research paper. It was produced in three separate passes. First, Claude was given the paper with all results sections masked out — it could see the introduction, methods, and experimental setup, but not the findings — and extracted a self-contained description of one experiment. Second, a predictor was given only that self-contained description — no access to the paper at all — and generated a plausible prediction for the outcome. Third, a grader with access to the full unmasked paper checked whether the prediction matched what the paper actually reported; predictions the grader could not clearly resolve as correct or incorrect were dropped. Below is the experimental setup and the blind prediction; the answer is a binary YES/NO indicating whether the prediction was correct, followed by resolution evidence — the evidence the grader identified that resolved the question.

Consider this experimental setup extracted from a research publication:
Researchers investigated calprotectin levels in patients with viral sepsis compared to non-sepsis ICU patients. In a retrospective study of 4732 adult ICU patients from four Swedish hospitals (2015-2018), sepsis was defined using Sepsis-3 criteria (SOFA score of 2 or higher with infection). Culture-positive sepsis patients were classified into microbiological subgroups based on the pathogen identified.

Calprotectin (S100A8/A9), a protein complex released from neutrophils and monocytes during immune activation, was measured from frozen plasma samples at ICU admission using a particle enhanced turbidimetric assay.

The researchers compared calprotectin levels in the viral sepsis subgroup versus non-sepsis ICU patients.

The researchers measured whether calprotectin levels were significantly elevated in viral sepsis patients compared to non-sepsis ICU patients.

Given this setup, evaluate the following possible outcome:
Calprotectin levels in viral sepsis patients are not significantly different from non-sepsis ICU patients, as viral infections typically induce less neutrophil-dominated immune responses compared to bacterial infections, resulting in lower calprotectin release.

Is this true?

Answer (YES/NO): NO